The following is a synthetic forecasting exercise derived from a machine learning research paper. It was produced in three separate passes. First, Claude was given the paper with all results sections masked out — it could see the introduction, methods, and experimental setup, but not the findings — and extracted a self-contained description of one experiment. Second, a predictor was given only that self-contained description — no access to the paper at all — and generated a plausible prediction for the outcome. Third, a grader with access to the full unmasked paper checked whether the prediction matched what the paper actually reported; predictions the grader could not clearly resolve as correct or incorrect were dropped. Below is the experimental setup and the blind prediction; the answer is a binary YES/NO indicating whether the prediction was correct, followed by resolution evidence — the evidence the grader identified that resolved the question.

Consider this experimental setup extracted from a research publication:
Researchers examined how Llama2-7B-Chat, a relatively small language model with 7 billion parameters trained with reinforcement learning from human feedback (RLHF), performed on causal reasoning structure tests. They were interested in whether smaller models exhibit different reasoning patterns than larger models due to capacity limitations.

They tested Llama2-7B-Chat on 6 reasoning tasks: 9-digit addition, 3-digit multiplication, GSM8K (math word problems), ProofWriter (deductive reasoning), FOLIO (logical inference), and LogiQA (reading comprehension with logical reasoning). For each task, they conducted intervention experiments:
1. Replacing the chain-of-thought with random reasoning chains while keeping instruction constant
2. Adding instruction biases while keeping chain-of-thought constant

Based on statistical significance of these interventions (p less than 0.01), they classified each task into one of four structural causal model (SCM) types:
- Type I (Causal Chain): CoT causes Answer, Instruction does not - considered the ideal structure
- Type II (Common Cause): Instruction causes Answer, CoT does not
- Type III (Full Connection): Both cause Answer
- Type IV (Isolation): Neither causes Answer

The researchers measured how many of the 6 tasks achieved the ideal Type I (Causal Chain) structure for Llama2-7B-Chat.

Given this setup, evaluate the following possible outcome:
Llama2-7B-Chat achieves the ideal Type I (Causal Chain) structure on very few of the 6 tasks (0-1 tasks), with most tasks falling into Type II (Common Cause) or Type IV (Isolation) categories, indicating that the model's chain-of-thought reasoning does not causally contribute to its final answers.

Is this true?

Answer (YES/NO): YES